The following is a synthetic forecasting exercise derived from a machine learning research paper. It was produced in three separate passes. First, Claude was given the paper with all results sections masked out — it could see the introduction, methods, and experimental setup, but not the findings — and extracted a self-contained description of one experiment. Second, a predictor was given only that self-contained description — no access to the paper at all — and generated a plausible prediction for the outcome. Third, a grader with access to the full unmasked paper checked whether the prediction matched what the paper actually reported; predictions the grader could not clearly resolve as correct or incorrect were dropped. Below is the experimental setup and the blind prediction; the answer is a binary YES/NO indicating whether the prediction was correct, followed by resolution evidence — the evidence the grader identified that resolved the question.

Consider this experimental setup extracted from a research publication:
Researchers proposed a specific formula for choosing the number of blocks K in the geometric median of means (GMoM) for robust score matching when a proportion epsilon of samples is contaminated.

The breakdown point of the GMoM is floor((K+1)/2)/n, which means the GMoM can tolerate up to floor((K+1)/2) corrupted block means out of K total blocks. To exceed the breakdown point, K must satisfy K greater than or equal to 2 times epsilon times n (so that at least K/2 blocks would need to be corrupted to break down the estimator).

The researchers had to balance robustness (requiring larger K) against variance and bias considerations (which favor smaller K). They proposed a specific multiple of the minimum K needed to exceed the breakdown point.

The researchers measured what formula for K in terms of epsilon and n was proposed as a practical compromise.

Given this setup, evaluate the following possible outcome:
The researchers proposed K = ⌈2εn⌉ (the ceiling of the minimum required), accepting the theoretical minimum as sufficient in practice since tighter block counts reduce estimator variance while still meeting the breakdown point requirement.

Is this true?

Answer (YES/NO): NO